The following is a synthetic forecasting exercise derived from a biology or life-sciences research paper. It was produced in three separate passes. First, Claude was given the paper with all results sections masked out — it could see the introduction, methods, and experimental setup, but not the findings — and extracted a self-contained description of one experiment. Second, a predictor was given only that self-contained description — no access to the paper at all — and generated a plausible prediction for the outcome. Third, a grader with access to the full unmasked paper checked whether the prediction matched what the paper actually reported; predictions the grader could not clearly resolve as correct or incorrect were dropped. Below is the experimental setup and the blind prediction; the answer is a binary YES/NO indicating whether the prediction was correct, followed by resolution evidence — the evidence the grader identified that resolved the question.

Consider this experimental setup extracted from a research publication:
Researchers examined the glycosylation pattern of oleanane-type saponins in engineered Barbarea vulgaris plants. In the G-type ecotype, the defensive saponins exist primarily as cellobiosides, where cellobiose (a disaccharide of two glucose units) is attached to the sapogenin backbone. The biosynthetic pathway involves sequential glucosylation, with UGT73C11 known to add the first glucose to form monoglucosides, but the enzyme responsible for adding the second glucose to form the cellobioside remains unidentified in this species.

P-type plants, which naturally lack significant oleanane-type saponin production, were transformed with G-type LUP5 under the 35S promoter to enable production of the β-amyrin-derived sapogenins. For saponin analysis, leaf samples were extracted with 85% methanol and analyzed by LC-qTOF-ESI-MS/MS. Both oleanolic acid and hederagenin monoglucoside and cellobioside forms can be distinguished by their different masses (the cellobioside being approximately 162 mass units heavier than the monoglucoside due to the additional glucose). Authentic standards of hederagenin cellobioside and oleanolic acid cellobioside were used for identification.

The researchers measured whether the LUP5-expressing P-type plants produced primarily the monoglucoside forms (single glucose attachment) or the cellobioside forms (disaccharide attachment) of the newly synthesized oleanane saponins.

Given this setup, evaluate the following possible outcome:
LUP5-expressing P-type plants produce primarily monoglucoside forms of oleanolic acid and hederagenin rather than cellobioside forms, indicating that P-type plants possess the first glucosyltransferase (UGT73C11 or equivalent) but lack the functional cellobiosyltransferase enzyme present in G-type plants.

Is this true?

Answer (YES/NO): NO